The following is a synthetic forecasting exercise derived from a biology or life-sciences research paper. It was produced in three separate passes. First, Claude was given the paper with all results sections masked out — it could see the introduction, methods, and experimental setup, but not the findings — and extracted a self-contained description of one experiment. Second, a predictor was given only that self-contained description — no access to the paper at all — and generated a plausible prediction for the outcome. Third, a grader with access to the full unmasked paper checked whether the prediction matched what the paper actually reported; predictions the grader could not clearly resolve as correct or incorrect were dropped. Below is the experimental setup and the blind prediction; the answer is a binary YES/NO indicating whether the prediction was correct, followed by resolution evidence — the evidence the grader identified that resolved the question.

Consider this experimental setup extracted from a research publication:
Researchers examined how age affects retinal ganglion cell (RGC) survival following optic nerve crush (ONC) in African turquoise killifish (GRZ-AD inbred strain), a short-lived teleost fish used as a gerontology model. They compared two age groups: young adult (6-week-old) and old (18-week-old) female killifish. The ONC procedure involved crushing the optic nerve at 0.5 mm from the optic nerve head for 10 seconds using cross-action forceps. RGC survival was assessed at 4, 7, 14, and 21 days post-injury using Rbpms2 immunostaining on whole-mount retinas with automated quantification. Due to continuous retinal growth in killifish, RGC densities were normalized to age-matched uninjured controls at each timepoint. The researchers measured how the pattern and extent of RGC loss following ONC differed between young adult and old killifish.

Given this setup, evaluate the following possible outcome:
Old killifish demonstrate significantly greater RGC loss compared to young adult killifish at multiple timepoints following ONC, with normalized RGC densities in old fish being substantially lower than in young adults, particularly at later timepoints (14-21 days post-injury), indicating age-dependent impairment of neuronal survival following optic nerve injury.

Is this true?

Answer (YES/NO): NO